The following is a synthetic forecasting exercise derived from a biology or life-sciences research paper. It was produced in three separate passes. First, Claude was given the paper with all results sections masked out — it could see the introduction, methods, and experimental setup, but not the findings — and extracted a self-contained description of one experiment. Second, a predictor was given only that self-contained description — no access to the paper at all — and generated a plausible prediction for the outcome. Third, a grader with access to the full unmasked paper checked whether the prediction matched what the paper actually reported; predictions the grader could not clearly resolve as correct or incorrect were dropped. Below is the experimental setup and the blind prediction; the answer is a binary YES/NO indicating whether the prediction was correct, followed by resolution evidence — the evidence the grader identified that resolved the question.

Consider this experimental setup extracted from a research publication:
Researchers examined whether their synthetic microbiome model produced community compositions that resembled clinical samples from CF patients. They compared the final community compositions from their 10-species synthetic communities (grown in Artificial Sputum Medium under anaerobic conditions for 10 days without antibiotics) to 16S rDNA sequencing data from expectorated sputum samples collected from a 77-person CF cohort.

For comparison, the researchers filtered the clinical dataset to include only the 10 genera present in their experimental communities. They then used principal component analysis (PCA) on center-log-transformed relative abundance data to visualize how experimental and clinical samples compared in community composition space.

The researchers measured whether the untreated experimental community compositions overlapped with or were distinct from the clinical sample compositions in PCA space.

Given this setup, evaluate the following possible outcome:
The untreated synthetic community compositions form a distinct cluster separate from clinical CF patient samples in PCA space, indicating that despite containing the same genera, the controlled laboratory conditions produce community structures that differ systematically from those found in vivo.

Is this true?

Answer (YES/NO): NO